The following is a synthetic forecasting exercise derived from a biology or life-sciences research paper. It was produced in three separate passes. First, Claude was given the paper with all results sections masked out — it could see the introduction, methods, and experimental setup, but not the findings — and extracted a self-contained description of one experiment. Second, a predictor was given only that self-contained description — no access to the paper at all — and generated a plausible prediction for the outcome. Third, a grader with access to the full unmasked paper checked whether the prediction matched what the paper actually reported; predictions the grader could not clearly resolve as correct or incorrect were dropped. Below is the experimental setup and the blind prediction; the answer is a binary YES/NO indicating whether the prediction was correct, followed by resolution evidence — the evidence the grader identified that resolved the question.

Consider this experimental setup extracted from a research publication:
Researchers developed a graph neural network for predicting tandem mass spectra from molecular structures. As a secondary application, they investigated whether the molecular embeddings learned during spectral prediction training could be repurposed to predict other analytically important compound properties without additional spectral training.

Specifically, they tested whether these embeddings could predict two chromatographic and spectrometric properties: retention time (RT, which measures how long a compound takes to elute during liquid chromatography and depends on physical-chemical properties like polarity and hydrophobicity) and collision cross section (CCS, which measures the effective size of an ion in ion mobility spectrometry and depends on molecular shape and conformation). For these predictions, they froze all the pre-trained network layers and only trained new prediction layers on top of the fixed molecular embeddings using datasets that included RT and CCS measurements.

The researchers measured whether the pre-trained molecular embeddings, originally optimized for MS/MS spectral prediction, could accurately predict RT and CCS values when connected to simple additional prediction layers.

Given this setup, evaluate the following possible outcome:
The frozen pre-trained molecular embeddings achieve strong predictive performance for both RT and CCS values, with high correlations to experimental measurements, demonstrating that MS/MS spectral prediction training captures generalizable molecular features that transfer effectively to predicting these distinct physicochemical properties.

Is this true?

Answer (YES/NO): NO